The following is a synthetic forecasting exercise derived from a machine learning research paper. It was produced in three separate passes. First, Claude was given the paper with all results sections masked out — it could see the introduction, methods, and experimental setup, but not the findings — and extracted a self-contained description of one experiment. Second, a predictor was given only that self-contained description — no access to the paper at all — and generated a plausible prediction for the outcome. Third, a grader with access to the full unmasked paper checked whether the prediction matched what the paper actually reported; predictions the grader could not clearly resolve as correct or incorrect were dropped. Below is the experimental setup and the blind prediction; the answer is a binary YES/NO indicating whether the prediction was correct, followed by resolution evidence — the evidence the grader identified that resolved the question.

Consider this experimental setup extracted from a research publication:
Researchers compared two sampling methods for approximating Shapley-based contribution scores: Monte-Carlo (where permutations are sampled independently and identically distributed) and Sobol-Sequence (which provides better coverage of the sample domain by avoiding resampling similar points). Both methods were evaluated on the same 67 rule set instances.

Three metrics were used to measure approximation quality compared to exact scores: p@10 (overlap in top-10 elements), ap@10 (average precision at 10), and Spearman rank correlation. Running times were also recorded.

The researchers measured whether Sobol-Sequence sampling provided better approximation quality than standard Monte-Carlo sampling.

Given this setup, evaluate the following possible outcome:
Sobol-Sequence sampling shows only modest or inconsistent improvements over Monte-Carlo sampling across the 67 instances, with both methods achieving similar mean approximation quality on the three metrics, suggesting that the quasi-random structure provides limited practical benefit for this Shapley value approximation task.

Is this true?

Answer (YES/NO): YES